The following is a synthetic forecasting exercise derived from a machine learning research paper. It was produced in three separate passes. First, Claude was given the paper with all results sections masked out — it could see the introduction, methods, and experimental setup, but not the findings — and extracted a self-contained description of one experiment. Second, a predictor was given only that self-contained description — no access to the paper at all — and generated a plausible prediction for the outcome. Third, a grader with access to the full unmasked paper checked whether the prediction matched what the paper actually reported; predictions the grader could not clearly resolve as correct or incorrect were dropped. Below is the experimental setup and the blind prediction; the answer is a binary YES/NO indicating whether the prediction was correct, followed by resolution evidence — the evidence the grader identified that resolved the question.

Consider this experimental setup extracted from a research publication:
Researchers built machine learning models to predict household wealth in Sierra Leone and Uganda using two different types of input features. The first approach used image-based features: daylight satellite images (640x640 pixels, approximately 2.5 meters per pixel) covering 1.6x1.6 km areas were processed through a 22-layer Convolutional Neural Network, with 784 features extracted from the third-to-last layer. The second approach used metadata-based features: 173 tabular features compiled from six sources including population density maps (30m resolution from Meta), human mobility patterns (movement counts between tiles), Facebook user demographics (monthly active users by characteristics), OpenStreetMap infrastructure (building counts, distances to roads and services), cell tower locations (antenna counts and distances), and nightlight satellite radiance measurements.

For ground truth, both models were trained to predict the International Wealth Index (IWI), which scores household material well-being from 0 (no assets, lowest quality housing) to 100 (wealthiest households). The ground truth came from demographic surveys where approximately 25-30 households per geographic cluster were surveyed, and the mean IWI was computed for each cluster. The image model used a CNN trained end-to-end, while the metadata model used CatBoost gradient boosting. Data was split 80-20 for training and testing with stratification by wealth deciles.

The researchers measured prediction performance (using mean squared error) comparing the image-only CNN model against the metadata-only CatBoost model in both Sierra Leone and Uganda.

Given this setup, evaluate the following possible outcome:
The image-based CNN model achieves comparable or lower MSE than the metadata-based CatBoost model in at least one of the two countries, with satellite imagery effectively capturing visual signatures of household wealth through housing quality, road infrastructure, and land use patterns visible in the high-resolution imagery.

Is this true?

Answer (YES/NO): NO